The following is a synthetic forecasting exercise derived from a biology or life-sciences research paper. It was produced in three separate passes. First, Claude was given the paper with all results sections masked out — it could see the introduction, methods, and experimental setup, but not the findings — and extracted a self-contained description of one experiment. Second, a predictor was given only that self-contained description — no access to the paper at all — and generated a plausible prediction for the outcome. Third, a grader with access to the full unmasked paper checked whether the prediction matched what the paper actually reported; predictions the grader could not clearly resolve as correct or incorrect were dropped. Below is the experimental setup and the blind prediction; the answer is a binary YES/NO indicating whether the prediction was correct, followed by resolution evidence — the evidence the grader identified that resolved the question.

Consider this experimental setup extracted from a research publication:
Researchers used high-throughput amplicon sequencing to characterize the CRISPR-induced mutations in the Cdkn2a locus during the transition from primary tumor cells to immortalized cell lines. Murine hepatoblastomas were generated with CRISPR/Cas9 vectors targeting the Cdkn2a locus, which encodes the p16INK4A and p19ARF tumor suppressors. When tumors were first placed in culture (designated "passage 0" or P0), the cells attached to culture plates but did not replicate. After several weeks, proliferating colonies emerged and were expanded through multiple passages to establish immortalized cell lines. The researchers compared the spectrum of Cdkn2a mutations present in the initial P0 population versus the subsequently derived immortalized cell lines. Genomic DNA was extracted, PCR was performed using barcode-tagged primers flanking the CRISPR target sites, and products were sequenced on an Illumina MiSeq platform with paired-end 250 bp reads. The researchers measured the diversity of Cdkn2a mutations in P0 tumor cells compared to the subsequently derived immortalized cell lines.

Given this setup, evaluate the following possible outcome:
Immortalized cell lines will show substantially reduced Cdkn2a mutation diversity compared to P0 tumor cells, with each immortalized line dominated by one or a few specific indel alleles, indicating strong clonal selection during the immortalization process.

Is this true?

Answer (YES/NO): NO